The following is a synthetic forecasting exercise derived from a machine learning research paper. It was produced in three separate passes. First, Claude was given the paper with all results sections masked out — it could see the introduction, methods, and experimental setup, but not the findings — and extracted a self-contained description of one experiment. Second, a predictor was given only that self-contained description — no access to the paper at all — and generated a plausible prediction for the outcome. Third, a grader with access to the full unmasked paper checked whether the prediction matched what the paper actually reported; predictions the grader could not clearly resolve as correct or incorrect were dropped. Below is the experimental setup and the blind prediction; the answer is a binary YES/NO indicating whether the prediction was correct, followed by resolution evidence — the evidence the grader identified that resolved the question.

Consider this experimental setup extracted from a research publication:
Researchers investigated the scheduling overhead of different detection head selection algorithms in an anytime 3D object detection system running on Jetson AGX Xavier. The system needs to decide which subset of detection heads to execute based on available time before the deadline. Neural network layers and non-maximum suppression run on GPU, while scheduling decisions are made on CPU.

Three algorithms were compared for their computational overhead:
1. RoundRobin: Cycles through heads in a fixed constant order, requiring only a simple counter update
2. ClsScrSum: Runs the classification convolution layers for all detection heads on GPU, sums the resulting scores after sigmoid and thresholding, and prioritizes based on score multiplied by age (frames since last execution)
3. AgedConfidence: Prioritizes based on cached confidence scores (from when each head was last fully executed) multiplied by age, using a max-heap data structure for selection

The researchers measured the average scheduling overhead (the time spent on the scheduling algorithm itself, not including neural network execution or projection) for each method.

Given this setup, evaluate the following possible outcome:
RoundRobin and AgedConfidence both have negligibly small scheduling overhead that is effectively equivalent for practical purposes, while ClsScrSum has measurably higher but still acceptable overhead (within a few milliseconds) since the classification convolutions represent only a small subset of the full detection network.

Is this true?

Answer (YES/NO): NO